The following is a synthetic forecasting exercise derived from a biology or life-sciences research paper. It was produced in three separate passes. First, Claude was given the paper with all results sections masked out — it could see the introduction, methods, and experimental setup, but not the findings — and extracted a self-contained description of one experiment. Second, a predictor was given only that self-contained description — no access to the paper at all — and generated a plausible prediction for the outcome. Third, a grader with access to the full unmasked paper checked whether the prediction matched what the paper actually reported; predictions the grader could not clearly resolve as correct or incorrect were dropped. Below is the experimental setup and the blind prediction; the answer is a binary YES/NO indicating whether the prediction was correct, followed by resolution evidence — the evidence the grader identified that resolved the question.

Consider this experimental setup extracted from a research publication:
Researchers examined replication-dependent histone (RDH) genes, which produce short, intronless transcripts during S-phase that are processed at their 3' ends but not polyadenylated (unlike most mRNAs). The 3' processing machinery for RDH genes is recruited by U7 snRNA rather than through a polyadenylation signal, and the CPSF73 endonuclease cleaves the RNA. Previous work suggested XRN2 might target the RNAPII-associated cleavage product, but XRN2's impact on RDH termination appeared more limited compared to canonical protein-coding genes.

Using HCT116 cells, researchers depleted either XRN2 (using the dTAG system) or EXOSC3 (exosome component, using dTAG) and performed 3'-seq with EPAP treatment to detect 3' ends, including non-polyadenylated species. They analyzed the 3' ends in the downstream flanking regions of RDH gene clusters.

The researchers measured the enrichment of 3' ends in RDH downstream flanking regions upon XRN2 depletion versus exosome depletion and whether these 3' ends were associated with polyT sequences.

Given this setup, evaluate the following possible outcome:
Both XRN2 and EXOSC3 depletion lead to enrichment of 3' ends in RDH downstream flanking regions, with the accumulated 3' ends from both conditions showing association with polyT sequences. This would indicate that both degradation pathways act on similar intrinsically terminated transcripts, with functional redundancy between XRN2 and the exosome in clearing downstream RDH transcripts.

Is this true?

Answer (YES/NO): NO